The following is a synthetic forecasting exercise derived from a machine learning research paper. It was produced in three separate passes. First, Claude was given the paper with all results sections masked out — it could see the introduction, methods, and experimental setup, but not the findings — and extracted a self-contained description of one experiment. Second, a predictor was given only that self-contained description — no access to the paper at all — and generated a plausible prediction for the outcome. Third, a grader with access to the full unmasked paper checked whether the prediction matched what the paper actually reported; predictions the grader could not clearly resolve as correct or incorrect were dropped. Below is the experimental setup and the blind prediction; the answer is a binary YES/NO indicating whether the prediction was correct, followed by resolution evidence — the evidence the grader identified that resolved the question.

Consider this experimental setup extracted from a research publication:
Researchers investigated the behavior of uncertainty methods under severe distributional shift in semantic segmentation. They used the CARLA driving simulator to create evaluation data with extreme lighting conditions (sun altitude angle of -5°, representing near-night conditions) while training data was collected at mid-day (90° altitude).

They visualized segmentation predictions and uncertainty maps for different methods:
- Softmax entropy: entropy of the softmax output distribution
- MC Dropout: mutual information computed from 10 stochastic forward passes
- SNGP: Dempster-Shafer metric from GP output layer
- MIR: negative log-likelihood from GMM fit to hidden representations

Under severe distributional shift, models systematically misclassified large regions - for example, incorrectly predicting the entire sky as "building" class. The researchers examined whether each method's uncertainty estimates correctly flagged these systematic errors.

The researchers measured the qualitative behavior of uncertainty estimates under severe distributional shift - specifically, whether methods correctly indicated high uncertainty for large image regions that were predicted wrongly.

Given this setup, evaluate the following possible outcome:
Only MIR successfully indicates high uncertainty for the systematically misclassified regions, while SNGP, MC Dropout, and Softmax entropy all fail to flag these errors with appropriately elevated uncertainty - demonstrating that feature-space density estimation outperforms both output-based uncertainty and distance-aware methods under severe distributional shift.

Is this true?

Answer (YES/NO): NO